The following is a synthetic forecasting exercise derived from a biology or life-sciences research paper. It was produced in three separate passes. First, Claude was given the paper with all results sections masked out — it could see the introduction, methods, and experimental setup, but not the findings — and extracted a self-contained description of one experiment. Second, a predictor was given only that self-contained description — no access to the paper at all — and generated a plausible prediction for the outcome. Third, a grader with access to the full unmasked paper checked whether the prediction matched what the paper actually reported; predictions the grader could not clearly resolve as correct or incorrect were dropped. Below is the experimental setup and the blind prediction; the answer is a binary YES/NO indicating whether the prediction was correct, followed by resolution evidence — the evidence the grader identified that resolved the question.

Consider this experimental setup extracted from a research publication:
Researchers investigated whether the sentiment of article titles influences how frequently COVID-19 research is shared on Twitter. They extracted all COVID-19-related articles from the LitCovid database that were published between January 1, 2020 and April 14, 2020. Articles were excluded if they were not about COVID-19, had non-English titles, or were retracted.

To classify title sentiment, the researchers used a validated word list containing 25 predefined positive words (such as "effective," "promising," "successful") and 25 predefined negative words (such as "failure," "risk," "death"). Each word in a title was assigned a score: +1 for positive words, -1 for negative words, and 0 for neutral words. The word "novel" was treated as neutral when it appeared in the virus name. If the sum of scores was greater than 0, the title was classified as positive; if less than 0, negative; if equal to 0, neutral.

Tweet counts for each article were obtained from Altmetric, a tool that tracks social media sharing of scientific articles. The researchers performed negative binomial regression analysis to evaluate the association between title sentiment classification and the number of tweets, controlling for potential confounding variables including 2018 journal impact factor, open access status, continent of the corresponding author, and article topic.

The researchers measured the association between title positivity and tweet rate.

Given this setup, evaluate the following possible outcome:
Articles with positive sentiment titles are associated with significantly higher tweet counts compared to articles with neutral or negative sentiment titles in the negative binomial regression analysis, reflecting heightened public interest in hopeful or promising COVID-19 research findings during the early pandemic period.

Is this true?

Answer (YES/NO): NO